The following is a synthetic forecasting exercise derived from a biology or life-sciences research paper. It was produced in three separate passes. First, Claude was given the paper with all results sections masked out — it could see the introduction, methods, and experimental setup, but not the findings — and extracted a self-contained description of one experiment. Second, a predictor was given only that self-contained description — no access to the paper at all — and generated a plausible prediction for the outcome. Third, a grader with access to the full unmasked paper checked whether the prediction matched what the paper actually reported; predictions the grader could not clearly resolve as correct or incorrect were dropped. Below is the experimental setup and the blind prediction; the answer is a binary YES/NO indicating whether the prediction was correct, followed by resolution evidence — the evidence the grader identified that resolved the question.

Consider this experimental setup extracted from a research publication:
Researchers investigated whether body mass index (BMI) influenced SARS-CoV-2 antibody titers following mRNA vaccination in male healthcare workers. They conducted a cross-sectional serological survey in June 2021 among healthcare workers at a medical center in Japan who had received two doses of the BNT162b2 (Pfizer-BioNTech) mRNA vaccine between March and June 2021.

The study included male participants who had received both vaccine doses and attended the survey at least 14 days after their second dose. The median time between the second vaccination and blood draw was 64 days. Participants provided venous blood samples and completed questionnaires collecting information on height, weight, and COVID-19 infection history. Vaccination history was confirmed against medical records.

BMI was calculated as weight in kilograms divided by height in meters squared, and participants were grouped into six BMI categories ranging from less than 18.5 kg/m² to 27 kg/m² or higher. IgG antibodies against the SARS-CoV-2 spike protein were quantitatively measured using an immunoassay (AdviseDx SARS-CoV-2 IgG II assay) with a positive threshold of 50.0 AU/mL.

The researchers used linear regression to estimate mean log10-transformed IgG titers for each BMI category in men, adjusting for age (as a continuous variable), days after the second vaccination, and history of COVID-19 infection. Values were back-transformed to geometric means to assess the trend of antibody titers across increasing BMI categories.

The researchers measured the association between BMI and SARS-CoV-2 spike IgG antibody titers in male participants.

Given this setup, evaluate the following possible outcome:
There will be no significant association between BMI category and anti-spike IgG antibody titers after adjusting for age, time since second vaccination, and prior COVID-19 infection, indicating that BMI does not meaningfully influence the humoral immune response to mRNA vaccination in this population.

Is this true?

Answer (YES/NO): NO